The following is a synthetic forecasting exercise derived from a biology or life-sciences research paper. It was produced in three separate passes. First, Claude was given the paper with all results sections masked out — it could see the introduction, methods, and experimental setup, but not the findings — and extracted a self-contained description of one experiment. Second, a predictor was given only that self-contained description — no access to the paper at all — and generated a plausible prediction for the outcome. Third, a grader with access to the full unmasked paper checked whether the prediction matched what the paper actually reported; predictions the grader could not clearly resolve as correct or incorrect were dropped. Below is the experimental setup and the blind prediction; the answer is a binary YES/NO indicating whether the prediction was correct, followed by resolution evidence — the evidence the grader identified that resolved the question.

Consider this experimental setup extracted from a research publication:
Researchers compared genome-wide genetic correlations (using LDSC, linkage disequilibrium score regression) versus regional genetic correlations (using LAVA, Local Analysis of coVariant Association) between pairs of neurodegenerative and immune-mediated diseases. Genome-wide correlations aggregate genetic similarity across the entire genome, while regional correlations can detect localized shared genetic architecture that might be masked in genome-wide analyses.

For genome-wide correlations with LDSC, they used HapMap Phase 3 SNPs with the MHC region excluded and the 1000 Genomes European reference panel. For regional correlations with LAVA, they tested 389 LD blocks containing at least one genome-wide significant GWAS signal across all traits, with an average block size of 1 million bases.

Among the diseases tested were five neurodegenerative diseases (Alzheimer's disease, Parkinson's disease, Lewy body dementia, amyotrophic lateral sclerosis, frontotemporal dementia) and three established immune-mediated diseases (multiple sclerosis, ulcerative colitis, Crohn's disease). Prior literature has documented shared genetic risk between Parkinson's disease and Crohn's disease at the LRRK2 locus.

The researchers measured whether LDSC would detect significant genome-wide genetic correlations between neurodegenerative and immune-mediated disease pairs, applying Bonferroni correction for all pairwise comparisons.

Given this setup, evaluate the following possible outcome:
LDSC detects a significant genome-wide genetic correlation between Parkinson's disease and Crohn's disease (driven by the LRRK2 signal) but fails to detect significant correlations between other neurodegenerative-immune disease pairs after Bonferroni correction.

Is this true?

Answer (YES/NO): NO